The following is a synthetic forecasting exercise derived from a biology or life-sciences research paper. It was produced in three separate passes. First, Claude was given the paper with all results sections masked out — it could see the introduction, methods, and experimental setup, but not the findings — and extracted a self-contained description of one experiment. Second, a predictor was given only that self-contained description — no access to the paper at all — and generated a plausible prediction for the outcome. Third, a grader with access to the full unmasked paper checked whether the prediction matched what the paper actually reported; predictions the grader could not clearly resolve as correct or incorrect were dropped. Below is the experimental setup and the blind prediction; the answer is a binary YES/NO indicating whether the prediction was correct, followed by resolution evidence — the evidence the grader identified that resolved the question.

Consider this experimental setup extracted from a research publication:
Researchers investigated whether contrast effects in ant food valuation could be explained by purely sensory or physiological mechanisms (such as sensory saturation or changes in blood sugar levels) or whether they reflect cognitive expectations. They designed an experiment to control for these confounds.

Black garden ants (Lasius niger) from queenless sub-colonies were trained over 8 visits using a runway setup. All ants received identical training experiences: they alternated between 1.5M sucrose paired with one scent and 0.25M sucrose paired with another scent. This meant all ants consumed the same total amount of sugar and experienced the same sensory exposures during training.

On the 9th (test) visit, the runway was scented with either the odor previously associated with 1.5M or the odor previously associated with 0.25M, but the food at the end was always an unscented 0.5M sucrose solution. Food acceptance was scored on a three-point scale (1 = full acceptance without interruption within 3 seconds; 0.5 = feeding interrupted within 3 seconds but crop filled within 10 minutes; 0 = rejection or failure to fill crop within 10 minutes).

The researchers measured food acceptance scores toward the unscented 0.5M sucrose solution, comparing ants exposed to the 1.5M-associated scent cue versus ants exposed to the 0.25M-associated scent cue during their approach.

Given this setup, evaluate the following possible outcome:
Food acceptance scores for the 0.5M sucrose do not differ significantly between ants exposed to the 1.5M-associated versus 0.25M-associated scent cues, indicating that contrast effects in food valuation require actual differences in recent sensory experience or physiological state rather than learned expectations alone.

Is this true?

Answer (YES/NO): NO